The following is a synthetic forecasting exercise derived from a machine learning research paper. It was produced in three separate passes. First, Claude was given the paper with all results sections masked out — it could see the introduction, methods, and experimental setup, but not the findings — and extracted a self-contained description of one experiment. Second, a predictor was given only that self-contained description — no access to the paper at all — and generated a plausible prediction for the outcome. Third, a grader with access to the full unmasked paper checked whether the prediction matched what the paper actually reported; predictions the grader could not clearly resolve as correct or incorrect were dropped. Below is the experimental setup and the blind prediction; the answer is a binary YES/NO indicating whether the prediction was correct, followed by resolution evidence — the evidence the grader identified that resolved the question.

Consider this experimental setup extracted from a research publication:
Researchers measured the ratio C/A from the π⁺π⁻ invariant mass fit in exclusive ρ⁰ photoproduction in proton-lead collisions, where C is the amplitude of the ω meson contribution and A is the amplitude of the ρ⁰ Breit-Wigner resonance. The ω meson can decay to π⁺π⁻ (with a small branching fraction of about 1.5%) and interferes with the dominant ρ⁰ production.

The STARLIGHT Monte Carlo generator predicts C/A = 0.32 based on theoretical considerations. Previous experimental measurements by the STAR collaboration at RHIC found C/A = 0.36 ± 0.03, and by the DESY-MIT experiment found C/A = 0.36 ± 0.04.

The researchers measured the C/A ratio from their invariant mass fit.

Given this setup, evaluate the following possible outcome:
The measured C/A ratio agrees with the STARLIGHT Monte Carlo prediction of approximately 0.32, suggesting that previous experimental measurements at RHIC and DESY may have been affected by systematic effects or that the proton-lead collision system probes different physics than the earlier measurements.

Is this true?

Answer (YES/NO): NO